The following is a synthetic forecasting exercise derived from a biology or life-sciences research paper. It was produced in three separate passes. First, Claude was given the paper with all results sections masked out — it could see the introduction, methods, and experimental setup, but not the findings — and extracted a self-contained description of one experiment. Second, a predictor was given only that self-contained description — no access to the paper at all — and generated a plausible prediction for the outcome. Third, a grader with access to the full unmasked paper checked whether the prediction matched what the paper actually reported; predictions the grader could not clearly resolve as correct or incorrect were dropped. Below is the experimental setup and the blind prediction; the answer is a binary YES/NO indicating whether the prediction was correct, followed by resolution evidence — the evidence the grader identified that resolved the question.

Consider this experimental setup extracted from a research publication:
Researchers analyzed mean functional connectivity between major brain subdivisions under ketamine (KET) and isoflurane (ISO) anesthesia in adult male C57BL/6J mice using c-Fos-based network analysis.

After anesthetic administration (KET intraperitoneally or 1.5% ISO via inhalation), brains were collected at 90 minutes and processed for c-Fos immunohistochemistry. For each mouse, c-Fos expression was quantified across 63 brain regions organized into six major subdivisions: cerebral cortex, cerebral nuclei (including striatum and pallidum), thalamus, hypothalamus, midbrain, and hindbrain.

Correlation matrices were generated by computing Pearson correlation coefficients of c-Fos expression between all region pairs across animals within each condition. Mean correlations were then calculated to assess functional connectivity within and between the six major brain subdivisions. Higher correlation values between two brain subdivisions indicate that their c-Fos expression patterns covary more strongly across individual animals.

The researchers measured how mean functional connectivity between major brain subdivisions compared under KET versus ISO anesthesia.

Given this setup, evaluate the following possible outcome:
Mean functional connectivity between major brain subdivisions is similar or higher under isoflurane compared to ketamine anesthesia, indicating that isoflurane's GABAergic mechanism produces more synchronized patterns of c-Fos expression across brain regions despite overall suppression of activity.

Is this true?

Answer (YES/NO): NO